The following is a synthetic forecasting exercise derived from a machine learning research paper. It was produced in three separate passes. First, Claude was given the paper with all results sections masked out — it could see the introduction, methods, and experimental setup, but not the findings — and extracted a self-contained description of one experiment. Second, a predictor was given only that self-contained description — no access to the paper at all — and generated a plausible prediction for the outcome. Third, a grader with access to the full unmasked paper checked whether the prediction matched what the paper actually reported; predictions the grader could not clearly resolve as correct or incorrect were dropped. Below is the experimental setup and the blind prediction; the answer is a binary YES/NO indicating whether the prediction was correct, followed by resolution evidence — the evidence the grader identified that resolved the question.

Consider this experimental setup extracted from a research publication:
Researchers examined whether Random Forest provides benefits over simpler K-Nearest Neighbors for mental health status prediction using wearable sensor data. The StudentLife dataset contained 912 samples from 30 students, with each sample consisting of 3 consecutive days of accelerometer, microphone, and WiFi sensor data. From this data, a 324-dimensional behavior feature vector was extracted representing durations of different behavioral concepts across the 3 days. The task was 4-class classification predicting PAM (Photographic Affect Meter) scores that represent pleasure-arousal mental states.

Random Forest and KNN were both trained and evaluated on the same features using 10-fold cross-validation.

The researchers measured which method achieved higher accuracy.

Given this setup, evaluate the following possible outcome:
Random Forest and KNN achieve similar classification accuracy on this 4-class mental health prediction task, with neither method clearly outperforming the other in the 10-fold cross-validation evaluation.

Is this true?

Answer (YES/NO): NO